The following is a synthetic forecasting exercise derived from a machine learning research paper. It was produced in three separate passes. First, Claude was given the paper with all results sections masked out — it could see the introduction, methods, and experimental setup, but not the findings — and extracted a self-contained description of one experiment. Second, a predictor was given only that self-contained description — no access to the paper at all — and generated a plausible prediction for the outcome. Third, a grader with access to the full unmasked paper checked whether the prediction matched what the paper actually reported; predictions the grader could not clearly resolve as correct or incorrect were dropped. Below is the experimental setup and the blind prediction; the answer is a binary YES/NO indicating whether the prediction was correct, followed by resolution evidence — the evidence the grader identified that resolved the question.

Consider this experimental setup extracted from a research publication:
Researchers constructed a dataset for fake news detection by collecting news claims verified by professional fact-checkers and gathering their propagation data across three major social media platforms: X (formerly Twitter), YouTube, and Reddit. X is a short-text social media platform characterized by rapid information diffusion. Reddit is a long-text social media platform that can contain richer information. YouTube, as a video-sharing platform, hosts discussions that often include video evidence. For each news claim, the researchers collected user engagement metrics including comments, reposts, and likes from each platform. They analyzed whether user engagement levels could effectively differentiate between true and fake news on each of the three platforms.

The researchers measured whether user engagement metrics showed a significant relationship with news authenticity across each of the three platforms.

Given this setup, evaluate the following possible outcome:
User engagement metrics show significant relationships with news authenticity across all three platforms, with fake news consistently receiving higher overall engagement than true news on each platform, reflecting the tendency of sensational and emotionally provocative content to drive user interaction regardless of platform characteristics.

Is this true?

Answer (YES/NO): NO